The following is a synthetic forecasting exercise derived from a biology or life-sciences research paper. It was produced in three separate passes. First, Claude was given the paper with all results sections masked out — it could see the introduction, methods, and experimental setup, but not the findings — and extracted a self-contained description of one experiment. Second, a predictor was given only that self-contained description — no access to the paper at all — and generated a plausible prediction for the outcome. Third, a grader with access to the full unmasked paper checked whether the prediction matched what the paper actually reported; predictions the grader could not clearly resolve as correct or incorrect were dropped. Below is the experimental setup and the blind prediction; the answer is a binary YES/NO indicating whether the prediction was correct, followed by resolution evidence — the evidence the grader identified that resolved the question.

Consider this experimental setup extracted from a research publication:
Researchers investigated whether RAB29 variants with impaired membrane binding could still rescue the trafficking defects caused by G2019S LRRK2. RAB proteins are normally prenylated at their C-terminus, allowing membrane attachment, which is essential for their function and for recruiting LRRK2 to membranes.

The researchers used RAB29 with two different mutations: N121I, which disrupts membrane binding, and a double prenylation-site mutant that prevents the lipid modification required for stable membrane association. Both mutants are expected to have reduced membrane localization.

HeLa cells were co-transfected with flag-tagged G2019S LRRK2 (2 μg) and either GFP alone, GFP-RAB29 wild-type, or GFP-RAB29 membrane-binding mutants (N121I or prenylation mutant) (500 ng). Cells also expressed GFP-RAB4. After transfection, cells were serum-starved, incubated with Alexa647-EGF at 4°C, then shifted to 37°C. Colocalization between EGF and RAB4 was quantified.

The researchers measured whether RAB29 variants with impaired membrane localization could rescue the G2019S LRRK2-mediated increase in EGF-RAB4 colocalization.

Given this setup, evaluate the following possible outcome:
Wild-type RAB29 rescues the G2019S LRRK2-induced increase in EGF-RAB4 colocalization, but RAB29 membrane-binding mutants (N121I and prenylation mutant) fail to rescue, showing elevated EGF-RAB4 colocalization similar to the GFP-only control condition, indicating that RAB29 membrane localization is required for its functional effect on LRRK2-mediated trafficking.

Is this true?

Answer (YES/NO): YES